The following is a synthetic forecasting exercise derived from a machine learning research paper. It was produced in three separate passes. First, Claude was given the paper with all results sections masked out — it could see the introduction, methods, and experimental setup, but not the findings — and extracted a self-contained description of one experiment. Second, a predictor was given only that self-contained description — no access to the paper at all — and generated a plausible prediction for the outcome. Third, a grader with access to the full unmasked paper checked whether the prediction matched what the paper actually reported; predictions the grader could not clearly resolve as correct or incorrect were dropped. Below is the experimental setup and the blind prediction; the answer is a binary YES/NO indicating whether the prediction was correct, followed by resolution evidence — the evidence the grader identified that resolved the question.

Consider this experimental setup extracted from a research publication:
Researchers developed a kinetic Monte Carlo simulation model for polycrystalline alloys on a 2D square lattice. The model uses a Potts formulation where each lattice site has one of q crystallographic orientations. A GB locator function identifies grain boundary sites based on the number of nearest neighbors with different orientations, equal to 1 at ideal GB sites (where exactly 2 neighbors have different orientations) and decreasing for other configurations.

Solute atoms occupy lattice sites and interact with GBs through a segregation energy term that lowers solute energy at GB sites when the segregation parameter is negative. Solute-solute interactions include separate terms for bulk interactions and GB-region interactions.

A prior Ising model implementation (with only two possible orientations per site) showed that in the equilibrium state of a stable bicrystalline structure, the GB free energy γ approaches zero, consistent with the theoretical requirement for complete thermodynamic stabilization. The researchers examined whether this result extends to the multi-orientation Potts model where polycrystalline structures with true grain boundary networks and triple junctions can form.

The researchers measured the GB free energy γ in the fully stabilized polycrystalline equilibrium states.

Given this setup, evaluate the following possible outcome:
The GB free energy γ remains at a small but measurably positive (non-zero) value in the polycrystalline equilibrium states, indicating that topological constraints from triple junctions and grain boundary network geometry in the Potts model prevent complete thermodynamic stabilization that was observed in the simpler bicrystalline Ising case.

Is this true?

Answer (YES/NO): NO